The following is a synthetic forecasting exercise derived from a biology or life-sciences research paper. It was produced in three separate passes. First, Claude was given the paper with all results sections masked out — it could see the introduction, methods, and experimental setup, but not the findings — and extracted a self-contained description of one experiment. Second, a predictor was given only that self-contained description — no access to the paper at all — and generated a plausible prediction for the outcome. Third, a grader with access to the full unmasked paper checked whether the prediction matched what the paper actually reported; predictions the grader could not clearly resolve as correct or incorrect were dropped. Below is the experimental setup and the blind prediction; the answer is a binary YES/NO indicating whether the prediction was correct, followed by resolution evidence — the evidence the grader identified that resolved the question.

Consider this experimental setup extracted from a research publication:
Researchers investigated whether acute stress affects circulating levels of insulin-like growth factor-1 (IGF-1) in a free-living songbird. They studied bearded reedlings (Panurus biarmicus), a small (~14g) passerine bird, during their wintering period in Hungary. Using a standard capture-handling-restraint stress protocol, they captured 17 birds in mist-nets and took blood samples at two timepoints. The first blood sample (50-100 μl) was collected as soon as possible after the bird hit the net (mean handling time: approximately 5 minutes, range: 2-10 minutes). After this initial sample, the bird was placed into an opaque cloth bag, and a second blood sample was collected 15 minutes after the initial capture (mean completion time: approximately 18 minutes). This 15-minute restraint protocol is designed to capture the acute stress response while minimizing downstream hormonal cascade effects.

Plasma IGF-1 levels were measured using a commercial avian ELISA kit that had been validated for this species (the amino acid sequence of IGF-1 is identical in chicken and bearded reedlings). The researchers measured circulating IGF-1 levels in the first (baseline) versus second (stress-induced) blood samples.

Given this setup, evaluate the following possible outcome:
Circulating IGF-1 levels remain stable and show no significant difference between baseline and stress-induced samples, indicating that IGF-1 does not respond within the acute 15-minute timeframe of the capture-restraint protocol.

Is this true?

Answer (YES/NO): NO